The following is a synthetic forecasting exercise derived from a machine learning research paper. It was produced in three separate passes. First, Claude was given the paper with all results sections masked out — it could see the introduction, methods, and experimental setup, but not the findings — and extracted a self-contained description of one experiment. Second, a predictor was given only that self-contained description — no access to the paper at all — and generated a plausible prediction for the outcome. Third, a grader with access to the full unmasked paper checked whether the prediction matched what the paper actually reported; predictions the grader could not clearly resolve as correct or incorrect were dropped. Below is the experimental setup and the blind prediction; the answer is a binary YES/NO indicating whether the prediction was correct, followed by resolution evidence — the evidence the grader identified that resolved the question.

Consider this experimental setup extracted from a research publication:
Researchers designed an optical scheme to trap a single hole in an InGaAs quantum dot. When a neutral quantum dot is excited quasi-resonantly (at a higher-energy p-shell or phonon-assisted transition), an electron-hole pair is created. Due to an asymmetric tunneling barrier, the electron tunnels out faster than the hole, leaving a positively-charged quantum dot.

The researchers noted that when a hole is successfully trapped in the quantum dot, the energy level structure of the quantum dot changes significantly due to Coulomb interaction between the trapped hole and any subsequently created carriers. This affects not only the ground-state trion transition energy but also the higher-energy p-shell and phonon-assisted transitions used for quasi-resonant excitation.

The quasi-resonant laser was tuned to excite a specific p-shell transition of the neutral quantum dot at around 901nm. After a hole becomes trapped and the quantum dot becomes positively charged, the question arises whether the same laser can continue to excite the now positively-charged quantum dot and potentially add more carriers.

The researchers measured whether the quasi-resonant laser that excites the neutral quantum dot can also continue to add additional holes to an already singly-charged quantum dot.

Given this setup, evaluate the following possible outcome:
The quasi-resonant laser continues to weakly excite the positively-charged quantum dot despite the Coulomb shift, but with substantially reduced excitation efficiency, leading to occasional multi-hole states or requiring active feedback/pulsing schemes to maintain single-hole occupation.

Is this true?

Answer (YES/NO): NO